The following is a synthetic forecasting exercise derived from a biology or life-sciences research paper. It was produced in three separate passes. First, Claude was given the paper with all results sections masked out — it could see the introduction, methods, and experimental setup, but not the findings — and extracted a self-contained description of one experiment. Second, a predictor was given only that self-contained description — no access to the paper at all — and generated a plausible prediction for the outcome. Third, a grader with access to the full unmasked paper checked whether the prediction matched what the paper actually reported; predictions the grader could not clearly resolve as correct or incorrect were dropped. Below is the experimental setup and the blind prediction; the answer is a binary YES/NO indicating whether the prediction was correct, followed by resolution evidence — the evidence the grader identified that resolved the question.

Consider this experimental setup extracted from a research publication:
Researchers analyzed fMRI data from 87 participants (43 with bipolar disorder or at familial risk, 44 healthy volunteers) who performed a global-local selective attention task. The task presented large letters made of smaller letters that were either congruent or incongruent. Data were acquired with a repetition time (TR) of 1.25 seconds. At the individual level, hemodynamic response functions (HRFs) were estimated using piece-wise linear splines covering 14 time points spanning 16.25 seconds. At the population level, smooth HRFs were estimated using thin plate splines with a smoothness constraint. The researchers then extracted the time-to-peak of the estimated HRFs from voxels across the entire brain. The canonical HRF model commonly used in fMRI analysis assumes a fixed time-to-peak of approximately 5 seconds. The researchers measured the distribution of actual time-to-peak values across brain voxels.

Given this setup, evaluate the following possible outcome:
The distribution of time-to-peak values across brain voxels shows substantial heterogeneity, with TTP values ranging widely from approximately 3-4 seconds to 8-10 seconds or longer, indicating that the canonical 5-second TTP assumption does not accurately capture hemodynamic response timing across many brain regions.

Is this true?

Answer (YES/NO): NO